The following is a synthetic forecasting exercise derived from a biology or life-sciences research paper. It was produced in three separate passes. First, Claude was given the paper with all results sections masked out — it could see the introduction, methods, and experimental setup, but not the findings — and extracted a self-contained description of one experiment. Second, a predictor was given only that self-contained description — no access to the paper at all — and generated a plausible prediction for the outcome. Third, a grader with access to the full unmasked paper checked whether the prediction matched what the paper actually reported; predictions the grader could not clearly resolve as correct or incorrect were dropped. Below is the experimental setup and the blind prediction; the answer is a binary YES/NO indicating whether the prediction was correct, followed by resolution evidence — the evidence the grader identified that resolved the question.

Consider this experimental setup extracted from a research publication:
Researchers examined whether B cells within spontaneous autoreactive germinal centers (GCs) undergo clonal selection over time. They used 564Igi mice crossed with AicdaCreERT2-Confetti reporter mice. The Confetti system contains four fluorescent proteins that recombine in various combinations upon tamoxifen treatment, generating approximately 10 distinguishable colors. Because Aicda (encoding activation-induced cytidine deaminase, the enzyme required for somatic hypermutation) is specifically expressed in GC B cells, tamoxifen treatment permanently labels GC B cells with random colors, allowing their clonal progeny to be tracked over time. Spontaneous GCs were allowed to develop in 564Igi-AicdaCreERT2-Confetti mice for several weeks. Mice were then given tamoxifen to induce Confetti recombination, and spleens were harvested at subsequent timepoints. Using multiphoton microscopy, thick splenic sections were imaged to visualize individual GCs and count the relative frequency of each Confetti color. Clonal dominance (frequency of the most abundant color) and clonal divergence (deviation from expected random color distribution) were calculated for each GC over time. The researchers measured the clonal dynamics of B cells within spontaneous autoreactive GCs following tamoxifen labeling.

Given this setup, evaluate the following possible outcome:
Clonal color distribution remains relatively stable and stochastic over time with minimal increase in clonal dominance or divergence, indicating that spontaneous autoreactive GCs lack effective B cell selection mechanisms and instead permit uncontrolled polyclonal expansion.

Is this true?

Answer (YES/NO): NO